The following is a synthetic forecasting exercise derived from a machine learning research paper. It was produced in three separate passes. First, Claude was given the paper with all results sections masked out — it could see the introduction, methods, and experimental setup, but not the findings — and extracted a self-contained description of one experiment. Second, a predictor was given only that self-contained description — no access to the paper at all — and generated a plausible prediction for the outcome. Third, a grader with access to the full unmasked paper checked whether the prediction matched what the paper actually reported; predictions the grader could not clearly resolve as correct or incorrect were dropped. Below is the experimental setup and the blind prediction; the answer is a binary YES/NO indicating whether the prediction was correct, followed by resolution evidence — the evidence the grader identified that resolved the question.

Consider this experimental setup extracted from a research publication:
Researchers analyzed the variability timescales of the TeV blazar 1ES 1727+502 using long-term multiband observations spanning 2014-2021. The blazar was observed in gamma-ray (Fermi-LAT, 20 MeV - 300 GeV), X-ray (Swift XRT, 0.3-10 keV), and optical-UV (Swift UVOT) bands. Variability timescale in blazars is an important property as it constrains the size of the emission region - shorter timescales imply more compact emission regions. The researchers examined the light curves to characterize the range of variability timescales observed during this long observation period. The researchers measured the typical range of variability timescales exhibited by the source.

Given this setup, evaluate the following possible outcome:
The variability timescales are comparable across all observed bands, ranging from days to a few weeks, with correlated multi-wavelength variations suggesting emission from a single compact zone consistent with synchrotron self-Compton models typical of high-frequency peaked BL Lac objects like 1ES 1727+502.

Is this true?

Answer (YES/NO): NO